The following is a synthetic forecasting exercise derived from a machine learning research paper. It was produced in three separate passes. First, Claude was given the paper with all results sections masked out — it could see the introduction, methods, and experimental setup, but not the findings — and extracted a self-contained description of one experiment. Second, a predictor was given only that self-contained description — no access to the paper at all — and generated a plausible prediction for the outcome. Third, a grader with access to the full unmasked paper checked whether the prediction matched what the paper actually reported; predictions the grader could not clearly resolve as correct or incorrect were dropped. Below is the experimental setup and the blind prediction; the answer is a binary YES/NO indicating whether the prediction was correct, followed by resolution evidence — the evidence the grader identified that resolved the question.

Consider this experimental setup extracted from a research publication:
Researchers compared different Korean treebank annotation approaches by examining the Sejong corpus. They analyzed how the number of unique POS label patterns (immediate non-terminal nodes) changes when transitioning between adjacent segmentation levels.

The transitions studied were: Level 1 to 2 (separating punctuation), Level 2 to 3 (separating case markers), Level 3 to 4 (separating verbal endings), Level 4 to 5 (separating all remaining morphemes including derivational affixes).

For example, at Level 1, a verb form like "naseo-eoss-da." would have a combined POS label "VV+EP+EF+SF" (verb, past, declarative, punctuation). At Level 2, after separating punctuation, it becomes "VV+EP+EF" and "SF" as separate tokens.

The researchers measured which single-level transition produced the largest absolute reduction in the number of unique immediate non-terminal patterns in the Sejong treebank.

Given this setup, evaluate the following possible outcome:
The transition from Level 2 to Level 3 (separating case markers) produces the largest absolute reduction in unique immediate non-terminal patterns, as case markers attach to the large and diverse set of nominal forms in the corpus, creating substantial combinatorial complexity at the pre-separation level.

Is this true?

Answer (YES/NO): NO